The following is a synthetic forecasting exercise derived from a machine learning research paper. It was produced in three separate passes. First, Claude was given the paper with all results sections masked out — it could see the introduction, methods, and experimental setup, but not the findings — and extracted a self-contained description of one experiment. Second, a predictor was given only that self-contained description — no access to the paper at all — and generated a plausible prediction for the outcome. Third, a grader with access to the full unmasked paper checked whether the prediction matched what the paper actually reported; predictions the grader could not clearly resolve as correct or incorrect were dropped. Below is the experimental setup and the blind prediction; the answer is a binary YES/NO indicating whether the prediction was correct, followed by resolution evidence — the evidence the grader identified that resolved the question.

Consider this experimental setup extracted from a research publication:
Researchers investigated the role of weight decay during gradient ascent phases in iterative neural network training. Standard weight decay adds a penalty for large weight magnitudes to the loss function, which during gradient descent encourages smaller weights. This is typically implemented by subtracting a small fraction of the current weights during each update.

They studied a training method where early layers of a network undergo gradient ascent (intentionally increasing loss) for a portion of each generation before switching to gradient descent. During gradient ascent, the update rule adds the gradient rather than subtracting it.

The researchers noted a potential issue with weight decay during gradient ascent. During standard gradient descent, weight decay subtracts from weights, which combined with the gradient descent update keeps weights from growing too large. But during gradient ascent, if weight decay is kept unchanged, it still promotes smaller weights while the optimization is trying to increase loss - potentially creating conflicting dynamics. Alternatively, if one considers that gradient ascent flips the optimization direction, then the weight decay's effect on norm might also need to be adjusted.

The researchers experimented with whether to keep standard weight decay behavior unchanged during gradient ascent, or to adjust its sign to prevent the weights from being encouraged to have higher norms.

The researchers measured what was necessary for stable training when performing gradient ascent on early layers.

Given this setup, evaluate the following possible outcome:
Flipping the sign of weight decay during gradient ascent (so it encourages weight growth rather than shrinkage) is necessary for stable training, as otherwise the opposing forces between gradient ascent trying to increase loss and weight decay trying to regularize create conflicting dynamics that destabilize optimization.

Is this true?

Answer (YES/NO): NO